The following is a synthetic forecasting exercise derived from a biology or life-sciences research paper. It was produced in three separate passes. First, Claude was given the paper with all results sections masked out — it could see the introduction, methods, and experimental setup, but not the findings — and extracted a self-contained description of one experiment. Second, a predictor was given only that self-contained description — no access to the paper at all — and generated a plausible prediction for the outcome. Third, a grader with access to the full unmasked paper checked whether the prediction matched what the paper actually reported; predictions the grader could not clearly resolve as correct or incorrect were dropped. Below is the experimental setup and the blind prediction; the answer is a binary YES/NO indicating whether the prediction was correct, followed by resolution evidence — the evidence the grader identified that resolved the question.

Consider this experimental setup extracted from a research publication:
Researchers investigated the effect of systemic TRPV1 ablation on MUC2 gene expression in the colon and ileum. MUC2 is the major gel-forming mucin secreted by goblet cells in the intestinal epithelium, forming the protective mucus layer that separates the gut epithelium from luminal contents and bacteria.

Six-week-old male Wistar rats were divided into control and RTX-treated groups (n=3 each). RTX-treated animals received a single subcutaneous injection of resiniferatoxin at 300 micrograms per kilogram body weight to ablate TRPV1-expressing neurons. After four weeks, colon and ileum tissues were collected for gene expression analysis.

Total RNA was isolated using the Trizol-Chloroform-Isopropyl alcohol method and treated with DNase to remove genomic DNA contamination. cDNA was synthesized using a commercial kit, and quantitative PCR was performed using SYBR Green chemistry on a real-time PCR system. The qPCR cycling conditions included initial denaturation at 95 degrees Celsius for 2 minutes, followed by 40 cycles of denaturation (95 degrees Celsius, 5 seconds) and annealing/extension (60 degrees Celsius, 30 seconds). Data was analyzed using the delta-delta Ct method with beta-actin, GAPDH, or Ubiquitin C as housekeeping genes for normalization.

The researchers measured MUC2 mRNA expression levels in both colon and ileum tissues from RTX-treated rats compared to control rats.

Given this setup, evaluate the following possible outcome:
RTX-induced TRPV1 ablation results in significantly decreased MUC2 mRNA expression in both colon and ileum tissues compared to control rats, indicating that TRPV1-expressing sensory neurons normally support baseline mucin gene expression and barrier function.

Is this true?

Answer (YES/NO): NO